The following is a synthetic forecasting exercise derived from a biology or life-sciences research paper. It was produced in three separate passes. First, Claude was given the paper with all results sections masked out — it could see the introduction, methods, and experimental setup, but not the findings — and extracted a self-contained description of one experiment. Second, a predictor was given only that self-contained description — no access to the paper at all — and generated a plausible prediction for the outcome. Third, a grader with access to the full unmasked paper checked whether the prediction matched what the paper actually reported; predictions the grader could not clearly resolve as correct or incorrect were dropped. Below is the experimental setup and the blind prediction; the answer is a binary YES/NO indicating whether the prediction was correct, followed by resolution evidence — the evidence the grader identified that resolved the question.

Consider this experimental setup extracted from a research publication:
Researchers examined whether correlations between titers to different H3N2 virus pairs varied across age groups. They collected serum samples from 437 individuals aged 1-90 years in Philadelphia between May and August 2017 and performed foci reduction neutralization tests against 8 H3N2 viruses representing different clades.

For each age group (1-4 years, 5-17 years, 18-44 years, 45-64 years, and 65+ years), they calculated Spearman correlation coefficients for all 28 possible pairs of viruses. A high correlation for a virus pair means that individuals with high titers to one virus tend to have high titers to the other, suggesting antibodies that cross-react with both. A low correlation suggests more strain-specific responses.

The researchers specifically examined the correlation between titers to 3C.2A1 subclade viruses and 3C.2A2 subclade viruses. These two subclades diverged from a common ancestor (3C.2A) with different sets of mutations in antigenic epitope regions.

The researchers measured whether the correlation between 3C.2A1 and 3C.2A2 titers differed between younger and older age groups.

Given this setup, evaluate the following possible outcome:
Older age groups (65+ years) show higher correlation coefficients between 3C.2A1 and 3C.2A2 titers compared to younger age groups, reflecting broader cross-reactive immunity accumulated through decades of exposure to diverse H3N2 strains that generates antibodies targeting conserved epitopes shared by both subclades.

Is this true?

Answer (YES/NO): NO